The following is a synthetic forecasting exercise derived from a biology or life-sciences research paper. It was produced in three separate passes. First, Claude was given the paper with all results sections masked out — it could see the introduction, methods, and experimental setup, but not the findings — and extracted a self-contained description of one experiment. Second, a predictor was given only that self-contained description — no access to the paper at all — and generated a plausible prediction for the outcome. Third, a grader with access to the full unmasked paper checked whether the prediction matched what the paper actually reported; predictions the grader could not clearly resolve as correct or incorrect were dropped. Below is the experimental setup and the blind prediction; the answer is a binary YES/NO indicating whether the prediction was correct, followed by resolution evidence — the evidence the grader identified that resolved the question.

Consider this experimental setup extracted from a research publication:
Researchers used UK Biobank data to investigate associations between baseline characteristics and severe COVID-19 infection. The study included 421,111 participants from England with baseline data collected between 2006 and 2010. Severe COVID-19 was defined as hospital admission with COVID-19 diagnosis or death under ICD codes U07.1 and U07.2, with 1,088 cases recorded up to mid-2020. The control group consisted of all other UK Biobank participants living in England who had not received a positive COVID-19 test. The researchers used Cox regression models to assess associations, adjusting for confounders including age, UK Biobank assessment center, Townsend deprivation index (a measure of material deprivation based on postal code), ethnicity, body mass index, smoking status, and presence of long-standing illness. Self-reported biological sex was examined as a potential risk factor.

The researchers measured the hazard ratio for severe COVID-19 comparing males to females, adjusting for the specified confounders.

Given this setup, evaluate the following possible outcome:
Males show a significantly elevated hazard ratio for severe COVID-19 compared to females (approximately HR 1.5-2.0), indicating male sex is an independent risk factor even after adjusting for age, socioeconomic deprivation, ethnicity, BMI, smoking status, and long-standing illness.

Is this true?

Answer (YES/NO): YES